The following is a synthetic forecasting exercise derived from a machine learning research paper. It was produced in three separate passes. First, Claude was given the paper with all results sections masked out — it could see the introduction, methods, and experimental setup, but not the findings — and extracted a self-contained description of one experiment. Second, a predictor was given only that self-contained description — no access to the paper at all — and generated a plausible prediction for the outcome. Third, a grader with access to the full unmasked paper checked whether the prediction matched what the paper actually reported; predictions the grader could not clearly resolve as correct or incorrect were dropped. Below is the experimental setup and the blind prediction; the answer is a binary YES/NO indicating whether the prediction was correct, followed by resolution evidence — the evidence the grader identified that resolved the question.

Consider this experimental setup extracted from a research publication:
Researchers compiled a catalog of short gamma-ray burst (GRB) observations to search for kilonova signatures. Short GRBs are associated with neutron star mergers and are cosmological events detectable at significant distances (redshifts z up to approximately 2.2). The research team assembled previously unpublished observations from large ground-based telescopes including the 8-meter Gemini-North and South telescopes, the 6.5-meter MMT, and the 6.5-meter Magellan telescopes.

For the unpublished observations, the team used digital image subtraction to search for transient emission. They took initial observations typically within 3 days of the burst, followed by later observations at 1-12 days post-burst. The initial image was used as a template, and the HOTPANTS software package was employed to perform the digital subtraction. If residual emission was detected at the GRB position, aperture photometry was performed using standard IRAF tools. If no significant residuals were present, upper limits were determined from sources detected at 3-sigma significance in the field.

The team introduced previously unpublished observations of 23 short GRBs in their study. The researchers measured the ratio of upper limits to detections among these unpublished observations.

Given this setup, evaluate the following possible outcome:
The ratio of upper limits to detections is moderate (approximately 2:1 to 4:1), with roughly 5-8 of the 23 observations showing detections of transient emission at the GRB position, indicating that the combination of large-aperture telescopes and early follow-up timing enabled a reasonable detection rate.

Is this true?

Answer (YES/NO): NO